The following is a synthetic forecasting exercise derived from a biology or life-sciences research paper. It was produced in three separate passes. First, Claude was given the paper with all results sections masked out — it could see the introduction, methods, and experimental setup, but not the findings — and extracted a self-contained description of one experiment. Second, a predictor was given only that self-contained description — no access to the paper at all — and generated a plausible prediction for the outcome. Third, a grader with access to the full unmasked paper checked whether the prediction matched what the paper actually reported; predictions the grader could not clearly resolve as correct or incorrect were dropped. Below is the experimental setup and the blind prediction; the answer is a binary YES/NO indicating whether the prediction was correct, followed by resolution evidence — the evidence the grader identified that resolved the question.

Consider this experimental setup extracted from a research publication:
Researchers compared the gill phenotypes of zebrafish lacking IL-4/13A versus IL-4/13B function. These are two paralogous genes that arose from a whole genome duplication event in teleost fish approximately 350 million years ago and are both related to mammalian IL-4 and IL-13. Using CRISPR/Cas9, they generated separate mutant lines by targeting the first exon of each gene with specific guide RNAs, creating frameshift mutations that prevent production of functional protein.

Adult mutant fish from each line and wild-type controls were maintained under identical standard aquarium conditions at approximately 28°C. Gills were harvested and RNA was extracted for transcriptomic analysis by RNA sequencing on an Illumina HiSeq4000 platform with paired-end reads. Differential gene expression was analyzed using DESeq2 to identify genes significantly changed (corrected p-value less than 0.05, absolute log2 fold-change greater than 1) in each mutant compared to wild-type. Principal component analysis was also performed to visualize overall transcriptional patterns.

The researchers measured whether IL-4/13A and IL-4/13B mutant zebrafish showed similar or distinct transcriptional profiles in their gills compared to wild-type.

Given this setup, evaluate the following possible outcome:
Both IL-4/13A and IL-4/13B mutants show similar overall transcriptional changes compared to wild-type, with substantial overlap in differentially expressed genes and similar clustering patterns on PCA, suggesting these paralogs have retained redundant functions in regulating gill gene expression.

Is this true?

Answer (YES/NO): NO